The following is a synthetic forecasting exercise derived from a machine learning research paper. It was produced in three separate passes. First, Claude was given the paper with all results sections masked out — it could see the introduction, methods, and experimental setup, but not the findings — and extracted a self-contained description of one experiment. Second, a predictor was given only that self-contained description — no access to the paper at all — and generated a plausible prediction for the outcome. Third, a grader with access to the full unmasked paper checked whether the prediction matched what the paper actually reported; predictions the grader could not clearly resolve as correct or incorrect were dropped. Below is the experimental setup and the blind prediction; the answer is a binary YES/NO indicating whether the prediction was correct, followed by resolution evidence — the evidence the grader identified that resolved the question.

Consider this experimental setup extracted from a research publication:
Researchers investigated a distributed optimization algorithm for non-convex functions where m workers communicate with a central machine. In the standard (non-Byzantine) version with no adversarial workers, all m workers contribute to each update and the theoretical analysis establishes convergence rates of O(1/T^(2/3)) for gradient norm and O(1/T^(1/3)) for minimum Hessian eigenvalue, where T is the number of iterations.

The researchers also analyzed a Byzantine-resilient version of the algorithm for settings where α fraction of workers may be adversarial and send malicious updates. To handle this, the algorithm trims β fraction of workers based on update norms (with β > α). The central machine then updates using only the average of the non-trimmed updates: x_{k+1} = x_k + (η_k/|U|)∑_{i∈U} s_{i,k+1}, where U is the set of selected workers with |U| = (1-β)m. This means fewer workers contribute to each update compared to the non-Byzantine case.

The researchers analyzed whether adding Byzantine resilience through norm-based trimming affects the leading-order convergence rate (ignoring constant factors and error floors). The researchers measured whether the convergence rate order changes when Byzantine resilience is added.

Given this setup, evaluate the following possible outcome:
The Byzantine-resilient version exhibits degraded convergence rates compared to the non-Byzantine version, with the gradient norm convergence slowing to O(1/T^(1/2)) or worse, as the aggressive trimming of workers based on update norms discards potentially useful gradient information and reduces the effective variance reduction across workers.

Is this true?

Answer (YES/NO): NO